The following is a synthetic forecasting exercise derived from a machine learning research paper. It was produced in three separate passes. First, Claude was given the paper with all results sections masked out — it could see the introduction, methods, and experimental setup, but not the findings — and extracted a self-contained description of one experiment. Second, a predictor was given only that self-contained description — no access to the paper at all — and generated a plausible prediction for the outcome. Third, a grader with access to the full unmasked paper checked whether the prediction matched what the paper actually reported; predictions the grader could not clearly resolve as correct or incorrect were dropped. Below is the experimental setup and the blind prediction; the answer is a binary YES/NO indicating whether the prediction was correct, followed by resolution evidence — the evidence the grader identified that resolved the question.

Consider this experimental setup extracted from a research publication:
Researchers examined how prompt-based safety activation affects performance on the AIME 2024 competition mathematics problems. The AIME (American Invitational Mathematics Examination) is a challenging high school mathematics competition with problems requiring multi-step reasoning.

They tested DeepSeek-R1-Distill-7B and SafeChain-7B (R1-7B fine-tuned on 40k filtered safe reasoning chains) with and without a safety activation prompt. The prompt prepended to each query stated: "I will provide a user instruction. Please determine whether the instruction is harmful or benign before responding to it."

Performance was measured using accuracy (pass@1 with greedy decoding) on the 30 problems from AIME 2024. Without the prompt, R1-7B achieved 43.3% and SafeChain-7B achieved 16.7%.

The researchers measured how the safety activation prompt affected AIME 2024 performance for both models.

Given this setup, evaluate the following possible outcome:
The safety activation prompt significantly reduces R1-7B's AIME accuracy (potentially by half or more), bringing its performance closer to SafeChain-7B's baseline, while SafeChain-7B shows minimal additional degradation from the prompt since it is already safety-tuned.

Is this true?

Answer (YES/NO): NO